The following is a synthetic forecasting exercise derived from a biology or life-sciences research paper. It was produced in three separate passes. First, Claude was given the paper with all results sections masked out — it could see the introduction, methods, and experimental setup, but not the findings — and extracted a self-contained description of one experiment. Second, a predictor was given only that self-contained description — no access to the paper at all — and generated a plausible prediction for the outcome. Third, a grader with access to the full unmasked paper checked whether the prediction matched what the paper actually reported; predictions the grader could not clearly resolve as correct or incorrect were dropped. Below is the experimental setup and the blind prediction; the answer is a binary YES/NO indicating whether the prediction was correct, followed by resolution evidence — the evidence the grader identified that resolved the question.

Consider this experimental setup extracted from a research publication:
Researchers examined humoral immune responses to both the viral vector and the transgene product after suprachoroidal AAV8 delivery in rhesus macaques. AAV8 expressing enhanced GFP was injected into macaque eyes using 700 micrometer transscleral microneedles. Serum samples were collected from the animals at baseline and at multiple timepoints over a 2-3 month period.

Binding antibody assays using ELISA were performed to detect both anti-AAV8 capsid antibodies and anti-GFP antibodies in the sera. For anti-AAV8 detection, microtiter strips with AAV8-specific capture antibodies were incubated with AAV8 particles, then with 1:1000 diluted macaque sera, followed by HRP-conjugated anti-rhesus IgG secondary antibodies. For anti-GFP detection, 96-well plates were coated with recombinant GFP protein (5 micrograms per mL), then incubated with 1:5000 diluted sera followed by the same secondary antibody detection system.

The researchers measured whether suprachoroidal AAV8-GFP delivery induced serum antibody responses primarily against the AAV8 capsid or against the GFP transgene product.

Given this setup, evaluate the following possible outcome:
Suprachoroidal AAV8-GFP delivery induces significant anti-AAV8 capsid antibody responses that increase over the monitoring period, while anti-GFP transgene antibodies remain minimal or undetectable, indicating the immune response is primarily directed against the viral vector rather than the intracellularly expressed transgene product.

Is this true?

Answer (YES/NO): NO